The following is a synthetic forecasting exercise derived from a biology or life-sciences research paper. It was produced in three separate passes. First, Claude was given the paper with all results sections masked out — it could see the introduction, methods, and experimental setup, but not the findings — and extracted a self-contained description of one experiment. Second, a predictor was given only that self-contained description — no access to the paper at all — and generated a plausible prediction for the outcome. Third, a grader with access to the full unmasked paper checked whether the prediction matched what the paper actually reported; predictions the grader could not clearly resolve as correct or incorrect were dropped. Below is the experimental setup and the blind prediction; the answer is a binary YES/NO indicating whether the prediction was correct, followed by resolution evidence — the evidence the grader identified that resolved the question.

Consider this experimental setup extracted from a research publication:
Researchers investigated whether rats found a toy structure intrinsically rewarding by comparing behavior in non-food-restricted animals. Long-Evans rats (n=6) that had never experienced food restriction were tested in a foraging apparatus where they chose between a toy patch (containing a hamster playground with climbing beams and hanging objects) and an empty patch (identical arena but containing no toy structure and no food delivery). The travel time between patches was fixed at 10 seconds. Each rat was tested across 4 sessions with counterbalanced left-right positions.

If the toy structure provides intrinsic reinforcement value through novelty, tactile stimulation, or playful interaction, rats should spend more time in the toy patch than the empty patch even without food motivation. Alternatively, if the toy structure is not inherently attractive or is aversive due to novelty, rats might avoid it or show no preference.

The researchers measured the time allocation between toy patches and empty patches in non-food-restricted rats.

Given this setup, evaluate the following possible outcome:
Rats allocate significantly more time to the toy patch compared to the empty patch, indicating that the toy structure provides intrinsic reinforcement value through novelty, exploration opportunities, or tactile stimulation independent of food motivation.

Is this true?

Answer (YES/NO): YES